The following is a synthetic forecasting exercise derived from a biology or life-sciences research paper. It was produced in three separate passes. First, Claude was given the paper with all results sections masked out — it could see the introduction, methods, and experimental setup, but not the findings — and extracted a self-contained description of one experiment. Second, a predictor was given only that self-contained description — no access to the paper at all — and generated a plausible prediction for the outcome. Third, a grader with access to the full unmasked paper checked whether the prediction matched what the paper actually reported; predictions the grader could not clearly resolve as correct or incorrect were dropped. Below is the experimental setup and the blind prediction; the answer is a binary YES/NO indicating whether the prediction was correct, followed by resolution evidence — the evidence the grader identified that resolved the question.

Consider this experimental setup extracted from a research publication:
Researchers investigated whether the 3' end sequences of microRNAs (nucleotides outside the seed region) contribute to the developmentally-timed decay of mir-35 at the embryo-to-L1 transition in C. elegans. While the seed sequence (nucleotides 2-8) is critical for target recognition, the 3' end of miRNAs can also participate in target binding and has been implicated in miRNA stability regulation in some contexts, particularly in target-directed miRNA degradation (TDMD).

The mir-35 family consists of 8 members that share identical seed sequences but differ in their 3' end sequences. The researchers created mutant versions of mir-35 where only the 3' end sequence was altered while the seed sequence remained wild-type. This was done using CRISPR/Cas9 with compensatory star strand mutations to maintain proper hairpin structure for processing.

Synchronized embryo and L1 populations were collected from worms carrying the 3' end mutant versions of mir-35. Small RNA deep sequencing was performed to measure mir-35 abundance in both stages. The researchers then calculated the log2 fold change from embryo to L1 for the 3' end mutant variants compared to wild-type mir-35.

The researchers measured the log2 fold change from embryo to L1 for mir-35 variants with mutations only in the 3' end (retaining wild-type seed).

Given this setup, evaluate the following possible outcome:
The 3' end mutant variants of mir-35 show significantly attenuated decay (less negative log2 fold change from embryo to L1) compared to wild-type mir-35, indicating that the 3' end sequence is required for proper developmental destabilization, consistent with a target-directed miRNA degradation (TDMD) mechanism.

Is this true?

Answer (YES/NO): NO